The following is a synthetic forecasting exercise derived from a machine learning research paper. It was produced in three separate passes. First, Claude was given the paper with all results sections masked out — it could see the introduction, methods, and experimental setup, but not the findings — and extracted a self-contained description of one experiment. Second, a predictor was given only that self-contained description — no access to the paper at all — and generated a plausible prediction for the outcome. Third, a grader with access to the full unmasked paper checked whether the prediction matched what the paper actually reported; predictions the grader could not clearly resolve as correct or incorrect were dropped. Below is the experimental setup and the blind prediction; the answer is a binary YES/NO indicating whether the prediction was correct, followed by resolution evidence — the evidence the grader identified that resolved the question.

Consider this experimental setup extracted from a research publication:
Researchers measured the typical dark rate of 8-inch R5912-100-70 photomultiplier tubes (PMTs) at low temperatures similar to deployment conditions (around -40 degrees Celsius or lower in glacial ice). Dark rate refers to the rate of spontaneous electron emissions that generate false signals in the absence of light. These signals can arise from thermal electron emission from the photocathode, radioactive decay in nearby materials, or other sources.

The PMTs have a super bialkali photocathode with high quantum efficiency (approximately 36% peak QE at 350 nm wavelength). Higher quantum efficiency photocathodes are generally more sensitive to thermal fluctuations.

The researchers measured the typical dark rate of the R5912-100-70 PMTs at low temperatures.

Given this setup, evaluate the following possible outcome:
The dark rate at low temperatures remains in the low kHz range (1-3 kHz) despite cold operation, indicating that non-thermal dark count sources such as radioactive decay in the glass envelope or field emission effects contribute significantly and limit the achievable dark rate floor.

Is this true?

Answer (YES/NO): YES